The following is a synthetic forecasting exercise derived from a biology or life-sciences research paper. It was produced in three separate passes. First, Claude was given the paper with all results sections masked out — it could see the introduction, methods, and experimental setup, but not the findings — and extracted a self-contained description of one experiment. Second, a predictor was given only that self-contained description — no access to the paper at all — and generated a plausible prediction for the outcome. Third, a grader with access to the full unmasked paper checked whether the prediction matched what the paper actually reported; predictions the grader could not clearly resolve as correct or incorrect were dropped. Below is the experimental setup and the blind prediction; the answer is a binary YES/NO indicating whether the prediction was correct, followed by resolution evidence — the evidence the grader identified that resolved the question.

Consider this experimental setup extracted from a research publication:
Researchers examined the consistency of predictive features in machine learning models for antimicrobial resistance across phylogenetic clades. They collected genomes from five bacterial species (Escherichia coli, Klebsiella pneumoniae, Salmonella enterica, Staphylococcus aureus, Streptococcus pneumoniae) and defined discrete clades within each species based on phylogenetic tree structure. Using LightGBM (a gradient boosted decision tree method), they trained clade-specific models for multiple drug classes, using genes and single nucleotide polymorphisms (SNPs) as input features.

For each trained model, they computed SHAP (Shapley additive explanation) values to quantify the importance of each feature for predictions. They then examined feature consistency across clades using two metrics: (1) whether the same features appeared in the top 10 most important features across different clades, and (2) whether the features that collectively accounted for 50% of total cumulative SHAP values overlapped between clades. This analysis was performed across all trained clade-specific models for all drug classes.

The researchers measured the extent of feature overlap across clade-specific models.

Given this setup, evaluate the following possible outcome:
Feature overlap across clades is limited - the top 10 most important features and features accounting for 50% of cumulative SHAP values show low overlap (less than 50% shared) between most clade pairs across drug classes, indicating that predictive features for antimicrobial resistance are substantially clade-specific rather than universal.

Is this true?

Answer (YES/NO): YES